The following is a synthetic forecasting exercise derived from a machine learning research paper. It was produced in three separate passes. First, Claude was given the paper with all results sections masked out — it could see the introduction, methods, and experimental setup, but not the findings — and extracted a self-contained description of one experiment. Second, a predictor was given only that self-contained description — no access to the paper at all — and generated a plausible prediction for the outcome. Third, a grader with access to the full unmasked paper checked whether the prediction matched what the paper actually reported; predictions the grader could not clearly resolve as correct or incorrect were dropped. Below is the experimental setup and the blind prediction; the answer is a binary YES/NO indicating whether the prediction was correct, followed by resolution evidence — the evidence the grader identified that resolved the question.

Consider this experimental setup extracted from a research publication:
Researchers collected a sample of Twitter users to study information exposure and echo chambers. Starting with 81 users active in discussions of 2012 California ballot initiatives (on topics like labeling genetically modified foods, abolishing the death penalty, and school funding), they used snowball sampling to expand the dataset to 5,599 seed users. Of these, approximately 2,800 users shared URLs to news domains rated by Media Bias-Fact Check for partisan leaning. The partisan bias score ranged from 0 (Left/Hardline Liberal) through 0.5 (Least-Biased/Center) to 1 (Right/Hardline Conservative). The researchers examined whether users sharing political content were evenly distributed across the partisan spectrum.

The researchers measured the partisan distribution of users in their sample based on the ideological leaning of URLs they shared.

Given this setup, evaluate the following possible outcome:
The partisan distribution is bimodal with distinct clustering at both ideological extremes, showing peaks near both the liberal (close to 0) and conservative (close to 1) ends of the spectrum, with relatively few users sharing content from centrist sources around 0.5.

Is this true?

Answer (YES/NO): NO